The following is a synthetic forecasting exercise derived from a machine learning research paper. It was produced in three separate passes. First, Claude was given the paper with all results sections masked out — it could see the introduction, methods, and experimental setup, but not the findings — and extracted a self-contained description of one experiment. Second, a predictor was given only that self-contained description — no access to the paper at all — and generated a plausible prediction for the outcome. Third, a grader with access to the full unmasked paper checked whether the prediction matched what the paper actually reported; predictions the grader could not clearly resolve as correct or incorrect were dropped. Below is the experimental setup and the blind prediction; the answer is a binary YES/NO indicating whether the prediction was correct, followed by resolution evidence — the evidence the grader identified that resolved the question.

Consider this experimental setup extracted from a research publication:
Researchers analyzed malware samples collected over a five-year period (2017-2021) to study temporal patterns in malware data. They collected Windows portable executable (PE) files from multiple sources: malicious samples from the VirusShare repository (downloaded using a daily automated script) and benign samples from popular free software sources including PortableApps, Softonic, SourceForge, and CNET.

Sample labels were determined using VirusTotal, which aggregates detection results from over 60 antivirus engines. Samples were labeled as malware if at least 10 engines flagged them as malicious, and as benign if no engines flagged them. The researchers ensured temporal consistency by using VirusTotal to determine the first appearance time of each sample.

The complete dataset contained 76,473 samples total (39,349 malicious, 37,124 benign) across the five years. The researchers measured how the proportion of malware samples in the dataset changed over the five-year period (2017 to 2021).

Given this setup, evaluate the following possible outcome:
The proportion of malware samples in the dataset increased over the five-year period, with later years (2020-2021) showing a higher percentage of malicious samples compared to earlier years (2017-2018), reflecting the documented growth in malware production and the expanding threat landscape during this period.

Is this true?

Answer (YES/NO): YES